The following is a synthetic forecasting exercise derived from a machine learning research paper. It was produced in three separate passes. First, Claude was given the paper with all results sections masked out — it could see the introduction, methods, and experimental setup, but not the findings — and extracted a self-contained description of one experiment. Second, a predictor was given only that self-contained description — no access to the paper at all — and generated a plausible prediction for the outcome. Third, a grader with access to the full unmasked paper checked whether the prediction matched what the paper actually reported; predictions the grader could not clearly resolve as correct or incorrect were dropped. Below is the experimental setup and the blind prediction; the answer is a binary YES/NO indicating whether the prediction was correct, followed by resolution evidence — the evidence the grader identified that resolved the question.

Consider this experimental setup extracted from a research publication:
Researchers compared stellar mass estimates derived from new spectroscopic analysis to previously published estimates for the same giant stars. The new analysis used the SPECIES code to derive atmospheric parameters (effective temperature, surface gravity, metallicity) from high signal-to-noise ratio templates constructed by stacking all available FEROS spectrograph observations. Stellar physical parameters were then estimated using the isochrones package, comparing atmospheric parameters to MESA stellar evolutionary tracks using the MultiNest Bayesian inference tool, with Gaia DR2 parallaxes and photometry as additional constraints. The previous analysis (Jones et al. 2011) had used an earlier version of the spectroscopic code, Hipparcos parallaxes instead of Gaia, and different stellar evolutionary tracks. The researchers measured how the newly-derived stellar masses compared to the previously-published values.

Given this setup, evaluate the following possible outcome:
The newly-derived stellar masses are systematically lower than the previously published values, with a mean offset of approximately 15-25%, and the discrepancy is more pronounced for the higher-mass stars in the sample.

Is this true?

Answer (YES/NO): NO